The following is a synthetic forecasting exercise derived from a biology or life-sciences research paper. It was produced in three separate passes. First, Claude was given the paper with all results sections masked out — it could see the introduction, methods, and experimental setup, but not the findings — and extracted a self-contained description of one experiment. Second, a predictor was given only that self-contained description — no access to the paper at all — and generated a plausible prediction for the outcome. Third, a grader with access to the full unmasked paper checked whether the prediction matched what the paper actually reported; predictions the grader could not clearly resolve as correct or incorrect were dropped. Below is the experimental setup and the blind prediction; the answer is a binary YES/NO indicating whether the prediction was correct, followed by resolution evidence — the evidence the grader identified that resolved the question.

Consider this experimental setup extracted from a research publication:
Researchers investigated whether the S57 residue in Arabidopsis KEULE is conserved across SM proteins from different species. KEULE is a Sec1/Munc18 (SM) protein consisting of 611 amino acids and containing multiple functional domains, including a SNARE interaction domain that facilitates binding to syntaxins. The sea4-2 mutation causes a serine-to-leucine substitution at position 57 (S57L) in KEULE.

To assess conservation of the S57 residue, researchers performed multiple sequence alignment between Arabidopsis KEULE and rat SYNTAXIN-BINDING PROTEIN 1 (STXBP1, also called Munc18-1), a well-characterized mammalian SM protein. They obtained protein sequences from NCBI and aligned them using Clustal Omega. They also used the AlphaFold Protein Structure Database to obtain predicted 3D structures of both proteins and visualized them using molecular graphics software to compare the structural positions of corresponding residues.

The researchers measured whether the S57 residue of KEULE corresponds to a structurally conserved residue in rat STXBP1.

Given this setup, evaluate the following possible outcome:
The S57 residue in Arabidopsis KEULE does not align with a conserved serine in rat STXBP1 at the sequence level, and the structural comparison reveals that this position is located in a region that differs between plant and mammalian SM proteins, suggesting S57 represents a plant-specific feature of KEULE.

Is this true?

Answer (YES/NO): NO